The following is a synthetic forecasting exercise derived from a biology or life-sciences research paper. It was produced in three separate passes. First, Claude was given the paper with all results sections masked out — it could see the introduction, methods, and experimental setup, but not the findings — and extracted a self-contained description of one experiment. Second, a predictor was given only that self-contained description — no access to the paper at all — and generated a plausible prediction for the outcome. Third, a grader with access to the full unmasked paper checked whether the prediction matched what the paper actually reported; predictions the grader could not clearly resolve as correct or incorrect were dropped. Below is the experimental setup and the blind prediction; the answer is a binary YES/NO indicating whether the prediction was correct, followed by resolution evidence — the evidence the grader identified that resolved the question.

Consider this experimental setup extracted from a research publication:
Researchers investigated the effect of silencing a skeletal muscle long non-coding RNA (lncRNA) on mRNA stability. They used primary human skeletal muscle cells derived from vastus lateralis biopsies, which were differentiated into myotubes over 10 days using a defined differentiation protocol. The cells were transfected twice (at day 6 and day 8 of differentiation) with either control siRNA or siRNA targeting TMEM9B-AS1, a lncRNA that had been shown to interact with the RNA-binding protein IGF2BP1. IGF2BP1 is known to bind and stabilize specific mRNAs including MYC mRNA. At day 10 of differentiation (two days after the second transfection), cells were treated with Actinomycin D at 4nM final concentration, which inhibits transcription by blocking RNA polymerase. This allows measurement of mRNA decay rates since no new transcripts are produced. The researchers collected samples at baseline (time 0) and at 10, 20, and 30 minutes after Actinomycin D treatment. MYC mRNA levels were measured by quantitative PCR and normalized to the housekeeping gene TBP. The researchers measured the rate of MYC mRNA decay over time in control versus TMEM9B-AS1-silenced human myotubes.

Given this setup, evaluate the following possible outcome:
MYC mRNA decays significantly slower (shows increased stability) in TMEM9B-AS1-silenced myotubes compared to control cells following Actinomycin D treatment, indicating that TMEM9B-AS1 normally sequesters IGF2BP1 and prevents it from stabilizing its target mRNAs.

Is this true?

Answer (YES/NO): NO